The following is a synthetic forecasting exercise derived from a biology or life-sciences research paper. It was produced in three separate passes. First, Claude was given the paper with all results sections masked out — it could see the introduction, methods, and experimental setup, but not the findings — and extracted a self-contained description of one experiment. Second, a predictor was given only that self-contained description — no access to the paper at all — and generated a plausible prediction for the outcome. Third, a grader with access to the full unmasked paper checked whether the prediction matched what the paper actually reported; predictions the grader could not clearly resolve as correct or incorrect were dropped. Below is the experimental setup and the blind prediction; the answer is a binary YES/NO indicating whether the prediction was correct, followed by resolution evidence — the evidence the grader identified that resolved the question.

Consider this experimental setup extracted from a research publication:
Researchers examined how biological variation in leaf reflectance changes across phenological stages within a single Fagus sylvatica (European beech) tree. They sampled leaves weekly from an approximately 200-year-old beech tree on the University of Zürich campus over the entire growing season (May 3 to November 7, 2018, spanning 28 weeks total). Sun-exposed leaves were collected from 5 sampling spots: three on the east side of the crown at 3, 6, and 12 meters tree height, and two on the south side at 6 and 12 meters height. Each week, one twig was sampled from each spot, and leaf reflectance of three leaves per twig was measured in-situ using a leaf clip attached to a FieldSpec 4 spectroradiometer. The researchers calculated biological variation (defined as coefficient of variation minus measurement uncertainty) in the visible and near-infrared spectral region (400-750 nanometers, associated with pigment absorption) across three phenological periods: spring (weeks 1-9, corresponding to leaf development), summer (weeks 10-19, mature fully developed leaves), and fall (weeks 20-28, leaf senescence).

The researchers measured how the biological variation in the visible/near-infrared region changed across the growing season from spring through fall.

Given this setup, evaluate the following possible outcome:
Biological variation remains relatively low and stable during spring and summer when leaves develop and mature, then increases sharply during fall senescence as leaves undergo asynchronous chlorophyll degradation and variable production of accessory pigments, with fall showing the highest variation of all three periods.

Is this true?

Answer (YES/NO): NO